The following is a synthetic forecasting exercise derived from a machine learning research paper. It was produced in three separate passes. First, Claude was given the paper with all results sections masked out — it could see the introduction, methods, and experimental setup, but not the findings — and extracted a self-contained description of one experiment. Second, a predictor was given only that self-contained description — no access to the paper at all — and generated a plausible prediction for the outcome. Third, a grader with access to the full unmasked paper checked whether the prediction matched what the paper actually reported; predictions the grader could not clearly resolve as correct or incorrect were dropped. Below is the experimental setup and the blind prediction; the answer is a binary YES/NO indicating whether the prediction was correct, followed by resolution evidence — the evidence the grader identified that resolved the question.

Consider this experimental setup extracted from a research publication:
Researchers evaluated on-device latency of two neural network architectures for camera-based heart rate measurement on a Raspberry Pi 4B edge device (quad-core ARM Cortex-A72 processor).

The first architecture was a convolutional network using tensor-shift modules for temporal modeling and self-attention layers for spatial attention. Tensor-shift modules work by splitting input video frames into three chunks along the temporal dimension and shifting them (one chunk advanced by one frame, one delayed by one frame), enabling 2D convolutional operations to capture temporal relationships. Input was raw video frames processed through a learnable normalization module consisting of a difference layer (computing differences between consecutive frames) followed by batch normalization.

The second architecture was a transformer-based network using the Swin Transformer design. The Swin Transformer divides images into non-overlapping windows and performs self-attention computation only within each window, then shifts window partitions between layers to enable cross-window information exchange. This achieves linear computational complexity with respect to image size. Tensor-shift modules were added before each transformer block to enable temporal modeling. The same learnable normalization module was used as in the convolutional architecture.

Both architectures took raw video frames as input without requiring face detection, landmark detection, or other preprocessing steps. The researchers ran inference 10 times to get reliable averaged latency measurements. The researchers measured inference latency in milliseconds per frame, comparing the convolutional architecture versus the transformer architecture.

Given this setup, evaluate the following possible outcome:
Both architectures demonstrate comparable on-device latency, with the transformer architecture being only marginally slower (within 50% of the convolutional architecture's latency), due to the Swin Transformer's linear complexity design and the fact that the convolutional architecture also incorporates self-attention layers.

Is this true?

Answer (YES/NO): NO